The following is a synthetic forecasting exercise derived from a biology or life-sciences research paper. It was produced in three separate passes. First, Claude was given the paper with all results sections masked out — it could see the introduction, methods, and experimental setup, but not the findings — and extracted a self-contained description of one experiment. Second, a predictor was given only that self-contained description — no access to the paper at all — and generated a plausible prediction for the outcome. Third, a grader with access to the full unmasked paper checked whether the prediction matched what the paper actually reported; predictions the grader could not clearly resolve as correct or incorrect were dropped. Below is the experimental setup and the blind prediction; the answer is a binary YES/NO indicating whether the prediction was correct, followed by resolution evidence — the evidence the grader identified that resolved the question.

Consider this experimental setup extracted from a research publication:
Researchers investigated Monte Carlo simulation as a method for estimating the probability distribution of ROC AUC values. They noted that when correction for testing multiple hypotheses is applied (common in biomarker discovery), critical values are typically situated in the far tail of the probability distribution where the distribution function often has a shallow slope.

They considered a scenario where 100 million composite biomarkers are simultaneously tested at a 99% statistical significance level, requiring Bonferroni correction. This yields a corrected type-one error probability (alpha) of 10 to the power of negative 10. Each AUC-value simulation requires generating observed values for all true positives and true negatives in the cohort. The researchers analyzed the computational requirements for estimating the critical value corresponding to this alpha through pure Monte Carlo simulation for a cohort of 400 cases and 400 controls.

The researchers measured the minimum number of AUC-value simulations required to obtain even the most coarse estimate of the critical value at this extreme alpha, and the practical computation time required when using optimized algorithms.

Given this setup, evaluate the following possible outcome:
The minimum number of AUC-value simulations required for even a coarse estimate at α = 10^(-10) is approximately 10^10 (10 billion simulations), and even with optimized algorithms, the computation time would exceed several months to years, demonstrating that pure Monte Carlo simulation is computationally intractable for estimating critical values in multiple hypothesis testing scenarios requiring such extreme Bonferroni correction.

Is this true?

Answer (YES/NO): NO